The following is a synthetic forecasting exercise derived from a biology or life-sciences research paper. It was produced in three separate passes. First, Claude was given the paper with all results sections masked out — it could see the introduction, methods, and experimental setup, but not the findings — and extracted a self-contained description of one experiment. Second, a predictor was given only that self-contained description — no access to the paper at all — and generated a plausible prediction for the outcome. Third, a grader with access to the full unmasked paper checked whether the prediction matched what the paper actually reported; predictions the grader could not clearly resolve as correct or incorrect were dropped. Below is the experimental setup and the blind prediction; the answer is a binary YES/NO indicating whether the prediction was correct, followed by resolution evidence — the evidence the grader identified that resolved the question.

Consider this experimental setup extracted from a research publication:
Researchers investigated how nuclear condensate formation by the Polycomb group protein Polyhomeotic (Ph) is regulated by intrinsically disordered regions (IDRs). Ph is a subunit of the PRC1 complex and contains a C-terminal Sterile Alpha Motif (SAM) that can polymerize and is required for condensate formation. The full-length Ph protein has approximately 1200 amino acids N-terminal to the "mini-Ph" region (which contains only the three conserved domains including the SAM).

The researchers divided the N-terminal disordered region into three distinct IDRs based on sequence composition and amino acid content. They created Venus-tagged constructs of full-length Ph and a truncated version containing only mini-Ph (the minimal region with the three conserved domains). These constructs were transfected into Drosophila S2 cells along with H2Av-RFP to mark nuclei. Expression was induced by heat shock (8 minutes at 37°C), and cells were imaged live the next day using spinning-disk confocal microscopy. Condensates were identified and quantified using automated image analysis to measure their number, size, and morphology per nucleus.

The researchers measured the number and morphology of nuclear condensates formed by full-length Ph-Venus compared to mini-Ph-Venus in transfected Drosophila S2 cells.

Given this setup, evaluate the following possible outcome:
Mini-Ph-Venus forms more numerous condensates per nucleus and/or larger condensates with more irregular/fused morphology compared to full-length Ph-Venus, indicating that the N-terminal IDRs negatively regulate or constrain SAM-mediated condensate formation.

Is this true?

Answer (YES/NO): NO